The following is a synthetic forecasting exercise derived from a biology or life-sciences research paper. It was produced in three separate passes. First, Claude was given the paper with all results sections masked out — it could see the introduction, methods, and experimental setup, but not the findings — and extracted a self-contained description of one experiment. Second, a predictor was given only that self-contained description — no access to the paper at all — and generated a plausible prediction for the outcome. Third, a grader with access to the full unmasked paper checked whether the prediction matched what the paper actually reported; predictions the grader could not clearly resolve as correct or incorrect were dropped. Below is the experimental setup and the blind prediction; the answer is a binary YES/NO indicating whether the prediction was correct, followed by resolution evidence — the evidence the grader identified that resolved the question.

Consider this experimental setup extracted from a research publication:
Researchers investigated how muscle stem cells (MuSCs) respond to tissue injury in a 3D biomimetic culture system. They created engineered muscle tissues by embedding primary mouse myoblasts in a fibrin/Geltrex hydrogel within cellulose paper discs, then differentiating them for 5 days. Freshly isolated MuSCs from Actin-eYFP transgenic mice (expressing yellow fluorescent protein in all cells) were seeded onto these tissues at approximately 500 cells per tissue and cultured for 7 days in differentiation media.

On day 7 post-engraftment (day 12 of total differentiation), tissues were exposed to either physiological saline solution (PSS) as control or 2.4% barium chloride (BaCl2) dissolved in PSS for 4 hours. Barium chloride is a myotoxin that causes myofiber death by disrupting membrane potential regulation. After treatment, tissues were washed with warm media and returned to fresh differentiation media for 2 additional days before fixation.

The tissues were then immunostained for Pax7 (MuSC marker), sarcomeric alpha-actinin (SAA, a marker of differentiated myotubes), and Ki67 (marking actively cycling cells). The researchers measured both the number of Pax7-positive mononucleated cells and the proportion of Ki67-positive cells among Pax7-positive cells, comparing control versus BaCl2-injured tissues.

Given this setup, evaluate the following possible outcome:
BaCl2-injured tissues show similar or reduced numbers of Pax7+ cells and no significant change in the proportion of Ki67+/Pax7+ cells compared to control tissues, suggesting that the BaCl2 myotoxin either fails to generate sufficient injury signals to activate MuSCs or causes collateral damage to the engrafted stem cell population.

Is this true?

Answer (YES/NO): NO